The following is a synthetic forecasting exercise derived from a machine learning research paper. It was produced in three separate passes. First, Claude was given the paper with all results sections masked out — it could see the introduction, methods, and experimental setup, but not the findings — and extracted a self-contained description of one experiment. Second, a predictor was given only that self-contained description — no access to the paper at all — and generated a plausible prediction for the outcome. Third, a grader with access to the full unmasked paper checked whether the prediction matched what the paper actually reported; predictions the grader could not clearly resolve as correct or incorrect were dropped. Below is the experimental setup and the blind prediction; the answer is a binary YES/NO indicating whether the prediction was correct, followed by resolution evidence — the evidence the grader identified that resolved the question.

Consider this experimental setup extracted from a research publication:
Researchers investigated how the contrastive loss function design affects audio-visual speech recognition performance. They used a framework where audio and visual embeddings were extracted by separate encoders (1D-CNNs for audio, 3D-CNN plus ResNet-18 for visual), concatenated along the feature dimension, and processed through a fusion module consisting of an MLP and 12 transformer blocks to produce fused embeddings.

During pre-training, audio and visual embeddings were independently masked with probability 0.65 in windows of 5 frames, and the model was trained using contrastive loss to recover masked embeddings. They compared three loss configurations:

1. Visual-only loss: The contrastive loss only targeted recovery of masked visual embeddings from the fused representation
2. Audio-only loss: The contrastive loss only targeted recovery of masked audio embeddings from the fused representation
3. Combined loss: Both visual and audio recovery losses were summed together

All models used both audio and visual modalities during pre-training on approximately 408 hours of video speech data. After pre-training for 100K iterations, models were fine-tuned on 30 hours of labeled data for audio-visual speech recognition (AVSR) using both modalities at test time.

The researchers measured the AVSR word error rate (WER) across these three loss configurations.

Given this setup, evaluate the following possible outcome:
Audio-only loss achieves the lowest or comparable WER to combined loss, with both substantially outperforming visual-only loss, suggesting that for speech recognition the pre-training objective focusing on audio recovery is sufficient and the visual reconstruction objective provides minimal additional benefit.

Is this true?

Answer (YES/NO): YES